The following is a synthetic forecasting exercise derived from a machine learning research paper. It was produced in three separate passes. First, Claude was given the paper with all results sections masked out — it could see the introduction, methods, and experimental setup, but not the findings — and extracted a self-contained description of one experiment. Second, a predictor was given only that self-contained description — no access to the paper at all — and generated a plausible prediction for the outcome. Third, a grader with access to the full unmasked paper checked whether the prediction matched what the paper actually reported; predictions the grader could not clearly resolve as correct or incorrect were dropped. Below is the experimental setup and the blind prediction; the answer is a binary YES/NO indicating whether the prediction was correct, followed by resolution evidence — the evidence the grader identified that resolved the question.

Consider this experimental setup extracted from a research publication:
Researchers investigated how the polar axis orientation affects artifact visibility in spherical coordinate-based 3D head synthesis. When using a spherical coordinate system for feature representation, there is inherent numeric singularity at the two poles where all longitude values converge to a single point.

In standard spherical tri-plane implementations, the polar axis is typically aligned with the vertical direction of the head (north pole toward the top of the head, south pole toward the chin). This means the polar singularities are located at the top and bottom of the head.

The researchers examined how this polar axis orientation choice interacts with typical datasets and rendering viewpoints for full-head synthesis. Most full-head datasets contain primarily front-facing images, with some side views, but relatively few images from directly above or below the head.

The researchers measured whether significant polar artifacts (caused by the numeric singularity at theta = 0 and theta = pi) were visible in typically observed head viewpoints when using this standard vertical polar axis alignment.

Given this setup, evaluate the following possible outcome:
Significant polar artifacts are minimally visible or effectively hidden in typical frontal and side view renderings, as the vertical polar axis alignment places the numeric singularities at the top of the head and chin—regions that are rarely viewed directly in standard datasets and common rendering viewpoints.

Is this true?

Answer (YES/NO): NO